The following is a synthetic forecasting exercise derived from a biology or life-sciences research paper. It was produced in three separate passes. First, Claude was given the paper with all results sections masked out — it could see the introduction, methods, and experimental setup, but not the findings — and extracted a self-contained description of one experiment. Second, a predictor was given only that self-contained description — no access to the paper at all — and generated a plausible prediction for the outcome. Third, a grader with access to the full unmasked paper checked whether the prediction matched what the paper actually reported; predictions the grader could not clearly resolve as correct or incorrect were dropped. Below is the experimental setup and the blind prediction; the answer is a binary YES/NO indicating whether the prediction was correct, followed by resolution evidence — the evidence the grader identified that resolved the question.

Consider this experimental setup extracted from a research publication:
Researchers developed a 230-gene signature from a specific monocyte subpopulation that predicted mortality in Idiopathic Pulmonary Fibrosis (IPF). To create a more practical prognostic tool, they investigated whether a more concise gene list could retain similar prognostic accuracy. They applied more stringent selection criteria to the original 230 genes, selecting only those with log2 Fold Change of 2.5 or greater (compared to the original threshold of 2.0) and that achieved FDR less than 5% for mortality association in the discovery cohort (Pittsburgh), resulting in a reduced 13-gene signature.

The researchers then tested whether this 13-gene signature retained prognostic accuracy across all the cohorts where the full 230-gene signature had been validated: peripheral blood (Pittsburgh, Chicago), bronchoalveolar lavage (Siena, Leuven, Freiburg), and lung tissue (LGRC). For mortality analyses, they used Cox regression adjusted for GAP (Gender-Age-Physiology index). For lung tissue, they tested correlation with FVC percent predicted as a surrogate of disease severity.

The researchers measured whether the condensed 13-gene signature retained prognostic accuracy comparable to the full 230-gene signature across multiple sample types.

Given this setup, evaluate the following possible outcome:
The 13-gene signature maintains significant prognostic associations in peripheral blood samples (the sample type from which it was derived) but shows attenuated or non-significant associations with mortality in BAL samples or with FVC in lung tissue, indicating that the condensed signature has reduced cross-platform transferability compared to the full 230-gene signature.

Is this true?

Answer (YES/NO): NO